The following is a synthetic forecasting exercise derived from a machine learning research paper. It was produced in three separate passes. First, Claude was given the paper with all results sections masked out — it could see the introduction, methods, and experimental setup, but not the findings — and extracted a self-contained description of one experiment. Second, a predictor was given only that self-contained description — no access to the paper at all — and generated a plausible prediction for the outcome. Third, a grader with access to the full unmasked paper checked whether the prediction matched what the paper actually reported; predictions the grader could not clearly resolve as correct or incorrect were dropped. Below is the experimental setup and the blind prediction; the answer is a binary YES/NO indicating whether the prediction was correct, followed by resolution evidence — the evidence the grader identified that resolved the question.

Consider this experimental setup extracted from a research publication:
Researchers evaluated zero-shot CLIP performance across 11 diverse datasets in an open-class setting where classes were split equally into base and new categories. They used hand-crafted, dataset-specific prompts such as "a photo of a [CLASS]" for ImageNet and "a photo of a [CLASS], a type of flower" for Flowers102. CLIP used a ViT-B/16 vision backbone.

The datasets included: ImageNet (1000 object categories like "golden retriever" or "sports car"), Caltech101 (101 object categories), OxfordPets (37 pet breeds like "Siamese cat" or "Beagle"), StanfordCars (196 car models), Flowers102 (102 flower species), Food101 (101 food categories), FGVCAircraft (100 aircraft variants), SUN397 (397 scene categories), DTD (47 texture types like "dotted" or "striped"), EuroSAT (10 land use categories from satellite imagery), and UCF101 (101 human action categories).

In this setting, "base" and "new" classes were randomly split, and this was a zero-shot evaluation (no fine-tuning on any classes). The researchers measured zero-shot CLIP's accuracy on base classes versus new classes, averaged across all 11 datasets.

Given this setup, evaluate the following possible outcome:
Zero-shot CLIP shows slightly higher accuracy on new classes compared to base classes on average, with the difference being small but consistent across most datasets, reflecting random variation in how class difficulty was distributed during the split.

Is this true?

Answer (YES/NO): YES